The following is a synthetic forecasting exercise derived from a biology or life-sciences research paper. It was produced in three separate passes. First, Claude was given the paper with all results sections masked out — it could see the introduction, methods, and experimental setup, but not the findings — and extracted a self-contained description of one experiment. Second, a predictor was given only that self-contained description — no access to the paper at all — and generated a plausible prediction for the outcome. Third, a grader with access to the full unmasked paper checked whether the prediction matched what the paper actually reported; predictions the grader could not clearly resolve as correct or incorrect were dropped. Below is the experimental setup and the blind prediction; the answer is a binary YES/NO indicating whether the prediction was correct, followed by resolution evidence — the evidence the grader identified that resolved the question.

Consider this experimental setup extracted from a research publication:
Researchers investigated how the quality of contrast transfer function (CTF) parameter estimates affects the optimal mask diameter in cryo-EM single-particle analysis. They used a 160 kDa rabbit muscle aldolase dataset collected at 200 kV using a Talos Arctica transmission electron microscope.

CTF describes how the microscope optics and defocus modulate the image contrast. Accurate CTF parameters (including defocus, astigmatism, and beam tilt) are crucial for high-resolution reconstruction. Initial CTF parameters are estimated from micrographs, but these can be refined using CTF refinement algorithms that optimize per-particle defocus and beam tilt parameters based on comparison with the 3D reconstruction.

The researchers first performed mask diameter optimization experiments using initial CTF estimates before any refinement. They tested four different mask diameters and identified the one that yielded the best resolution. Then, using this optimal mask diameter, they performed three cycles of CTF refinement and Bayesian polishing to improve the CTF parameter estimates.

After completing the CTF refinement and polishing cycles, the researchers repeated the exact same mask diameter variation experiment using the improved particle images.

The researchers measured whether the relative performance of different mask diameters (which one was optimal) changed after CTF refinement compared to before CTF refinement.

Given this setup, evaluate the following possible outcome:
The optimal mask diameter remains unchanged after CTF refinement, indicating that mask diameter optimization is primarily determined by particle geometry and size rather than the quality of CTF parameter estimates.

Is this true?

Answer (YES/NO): NO